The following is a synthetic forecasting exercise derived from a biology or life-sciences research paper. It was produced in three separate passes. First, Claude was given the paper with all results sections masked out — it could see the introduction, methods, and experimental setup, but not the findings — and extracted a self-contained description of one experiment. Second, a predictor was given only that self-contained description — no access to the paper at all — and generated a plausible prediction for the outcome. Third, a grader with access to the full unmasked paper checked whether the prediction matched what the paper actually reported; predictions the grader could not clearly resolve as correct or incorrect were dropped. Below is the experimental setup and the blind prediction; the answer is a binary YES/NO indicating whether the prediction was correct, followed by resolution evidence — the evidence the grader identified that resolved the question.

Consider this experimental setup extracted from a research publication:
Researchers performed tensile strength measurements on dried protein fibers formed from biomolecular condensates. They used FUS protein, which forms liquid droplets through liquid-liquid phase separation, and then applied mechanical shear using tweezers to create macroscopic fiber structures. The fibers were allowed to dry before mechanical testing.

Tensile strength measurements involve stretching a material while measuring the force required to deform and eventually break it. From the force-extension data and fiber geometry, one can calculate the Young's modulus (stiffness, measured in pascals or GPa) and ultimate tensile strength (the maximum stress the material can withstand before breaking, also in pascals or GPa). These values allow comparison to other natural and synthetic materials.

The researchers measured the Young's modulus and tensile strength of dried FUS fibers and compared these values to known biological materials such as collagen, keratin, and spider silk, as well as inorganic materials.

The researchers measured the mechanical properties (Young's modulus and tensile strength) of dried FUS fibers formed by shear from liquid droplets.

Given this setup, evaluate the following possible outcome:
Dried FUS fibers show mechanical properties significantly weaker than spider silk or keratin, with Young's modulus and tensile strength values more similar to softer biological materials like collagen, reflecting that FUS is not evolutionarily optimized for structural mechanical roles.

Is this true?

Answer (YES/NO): NO